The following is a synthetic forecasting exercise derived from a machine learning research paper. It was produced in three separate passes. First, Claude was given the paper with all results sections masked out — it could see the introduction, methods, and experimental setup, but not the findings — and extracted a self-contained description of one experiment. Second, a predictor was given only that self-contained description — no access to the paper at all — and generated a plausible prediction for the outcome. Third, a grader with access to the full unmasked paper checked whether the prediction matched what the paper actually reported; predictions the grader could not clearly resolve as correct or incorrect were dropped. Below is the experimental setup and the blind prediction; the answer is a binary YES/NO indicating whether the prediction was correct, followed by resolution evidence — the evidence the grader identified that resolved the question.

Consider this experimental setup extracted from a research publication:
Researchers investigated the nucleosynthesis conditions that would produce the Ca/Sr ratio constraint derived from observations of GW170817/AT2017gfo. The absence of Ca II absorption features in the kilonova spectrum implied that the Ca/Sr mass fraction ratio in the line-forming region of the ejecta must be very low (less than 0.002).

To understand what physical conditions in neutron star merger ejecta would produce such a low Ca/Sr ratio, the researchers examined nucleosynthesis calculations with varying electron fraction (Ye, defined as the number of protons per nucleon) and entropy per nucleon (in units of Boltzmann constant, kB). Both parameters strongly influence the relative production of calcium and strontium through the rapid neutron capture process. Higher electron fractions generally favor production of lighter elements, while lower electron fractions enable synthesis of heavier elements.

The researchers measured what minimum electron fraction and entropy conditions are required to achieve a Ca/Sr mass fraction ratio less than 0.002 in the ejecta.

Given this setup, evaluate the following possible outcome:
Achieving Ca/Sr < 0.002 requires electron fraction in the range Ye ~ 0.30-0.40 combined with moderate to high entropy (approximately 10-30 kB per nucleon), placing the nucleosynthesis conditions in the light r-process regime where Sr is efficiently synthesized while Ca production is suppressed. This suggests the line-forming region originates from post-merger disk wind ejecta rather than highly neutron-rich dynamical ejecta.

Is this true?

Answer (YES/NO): NO